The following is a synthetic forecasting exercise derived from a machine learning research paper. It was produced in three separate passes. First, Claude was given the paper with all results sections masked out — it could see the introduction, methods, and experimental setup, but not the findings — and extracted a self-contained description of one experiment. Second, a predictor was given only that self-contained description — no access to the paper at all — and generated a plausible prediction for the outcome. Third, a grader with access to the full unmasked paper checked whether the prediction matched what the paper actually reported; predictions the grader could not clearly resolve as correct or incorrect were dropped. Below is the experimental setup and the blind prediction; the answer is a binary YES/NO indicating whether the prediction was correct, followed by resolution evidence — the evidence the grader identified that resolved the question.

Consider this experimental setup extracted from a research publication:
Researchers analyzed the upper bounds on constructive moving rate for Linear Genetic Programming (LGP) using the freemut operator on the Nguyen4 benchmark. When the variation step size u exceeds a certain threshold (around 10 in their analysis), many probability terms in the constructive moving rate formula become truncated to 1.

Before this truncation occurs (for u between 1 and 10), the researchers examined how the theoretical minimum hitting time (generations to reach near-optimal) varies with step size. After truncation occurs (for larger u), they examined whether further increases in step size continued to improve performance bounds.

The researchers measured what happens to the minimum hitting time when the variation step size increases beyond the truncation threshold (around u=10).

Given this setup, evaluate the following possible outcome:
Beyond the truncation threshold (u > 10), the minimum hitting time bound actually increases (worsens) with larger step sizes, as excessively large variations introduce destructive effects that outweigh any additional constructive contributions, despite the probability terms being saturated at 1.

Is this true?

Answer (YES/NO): NO